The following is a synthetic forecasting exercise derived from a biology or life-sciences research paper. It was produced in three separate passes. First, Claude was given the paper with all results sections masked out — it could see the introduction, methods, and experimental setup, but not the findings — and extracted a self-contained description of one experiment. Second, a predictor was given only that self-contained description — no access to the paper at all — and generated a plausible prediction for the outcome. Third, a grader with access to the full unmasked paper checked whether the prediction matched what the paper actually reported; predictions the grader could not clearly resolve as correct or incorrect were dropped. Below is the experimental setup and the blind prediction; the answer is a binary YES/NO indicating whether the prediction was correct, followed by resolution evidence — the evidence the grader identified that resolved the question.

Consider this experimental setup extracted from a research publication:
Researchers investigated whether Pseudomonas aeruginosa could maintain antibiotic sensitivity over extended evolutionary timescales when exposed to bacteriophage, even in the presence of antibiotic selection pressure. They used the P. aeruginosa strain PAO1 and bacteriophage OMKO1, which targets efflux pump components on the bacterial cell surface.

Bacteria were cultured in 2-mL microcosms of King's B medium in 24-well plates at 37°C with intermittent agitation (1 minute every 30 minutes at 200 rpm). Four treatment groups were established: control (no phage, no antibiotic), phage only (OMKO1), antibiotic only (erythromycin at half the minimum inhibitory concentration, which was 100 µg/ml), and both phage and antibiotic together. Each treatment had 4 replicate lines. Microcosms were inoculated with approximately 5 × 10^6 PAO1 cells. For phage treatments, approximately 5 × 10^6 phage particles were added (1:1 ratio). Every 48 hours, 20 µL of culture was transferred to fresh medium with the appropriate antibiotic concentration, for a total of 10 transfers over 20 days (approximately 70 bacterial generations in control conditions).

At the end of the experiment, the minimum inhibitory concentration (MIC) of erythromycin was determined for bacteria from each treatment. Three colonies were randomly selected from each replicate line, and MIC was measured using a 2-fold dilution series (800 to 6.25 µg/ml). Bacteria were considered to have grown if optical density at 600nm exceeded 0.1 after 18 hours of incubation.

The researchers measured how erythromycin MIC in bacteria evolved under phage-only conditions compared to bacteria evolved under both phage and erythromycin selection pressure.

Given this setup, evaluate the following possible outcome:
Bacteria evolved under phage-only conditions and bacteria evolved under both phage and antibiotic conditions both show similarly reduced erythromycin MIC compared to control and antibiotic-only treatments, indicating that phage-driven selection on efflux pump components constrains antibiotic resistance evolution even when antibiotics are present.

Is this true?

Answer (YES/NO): NO